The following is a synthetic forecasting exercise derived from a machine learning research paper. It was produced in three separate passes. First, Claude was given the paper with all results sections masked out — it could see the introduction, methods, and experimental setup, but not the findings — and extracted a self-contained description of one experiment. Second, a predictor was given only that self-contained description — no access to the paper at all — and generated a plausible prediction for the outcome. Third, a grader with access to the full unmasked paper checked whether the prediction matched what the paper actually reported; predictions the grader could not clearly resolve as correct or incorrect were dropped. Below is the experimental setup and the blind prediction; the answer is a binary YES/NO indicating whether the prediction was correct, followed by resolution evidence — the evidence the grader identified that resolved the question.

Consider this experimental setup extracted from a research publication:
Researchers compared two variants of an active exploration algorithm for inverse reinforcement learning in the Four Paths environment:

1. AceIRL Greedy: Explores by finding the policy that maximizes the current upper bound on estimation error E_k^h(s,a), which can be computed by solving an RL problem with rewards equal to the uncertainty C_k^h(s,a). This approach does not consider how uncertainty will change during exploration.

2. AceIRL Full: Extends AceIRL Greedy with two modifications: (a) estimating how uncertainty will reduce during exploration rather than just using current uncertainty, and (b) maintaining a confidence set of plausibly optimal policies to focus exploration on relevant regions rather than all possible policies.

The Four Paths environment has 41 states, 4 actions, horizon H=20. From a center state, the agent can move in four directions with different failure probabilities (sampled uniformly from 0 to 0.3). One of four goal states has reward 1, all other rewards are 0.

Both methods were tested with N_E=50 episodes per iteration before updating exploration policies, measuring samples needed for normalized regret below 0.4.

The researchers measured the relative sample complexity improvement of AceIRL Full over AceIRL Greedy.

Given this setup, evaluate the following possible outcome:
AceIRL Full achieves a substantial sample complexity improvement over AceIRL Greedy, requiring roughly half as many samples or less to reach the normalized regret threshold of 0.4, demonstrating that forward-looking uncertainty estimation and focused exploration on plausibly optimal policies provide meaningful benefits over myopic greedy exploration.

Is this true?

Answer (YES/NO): YES